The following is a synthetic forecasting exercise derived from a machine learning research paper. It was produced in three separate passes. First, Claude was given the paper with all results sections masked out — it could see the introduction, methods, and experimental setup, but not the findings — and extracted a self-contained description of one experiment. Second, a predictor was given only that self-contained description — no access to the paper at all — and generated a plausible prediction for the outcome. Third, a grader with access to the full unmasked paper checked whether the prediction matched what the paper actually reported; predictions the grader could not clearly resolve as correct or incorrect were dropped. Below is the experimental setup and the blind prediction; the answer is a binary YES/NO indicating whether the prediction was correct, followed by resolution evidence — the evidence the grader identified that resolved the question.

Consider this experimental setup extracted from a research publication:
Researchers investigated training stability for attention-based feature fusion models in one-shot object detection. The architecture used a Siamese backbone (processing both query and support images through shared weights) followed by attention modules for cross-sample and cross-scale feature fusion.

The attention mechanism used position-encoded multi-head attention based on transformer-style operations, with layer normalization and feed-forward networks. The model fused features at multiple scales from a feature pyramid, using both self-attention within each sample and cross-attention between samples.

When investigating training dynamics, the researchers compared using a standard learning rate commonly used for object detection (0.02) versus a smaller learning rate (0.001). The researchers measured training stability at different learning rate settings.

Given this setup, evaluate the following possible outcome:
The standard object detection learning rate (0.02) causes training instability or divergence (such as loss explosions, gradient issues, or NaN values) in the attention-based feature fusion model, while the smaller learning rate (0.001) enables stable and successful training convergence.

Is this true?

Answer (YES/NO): YES